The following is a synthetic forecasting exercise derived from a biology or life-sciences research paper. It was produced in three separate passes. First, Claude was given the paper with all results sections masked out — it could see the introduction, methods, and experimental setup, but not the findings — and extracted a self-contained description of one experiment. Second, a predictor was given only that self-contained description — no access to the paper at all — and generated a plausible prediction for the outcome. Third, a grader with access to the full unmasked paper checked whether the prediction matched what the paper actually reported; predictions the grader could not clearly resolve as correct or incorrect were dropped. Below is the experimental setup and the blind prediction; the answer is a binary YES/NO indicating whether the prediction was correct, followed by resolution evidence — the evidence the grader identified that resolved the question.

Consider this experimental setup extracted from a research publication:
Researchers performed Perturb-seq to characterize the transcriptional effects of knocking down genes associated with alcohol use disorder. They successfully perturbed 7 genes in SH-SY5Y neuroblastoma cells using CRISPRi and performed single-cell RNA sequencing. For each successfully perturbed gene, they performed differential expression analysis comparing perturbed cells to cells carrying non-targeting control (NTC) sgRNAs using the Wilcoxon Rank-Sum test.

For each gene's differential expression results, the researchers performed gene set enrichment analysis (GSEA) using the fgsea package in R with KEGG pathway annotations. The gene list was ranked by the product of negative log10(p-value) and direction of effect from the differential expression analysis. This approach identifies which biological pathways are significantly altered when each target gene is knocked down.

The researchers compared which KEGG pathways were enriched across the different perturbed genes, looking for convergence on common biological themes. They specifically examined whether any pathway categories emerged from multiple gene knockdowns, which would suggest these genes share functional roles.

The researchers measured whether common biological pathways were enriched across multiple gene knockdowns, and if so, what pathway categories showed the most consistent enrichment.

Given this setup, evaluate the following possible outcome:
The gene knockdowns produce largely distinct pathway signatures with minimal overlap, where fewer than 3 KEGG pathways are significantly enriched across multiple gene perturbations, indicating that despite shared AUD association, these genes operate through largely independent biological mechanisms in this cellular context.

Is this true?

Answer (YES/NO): NO